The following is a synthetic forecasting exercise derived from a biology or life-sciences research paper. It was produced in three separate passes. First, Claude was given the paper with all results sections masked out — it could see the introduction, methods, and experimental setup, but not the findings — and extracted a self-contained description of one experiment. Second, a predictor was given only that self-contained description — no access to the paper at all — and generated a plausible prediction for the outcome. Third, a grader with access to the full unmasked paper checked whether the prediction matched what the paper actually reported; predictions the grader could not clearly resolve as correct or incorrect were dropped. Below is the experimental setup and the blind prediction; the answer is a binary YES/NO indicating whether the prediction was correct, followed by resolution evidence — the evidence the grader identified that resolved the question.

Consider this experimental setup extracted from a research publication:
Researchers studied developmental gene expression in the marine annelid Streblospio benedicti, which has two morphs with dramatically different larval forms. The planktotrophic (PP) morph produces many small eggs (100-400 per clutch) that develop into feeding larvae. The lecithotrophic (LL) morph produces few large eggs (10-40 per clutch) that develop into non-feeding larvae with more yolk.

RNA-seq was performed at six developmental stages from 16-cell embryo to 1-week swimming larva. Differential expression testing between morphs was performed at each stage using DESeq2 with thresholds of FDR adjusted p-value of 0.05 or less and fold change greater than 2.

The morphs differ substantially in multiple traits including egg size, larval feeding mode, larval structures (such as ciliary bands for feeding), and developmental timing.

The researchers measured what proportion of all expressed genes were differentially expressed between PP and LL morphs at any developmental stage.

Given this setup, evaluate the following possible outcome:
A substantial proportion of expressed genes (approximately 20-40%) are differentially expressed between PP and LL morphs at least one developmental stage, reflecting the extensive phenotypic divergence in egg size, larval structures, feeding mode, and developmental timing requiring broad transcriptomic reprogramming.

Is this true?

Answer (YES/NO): YES